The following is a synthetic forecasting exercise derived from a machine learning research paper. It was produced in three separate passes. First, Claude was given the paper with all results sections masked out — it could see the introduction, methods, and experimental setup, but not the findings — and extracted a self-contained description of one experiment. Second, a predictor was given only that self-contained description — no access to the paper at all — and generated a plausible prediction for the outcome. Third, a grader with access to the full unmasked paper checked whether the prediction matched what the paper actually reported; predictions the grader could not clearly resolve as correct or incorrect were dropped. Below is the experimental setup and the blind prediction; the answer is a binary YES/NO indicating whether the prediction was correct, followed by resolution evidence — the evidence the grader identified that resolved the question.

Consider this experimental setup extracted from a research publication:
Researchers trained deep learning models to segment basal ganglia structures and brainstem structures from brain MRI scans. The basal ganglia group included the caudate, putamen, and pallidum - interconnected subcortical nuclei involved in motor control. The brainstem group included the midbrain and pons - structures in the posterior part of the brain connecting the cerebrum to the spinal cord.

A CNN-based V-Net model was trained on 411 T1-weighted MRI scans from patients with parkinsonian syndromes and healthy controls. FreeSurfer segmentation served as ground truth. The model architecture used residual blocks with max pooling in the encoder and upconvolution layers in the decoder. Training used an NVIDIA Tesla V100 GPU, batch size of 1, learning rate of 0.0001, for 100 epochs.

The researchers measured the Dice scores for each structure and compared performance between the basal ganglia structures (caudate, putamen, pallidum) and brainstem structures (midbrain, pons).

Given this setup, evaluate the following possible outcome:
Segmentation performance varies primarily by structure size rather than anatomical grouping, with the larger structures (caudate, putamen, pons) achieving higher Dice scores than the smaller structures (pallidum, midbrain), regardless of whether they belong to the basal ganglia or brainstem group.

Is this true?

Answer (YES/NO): NO